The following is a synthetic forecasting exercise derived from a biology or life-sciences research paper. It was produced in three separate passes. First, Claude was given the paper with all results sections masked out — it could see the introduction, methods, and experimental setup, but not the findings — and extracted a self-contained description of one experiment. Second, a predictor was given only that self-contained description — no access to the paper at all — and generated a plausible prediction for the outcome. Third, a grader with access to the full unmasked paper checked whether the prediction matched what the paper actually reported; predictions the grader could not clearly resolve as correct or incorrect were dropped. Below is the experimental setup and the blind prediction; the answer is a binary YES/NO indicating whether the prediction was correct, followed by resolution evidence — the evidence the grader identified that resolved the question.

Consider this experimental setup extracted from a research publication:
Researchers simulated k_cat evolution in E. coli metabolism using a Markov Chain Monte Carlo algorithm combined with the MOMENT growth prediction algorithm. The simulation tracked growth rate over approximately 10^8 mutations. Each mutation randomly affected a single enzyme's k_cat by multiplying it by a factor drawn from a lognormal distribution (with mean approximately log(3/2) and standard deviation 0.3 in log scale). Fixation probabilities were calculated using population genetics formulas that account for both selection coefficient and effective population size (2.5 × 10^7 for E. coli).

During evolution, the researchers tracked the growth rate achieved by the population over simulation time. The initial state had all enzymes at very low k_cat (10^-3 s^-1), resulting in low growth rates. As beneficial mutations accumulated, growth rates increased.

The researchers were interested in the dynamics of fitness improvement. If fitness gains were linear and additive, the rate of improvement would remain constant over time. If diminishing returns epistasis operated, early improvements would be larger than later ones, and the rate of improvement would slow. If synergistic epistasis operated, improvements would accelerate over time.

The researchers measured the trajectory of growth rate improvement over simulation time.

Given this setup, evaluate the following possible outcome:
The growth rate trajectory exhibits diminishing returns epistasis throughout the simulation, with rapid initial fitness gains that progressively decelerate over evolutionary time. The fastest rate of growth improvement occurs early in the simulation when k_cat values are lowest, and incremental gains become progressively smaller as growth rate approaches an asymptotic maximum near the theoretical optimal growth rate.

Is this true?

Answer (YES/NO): NO